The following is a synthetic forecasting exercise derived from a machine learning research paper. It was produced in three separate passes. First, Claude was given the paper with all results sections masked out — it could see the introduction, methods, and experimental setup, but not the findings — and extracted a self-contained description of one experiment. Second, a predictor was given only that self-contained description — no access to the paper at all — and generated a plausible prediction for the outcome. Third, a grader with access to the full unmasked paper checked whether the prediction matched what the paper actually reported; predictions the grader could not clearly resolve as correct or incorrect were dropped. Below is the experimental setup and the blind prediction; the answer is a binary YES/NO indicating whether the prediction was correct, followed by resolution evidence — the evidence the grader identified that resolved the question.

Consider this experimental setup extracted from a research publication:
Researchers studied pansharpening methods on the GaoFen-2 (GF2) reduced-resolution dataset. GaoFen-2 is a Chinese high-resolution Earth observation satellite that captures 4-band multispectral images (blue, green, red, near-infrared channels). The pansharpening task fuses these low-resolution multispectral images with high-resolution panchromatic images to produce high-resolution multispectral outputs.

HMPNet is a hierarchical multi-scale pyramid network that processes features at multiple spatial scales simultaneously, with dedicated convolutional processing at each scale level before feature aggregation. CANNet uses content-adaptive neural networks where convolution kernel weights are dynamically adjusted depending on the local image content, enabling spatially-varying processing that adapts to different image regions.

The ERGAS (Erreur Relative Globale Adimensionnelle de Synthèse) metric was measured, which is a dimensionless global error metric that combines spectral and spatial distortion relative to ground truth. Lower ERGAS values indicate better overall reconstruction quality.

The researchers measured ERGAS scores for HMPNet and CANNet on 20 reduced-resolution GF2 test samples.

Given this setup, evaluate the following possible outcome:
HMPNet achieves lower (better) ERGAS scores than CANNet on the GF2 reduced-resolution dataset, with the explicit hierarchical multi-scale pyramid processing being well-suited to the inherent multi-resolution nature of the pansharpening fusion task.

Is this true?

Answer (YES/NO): YES